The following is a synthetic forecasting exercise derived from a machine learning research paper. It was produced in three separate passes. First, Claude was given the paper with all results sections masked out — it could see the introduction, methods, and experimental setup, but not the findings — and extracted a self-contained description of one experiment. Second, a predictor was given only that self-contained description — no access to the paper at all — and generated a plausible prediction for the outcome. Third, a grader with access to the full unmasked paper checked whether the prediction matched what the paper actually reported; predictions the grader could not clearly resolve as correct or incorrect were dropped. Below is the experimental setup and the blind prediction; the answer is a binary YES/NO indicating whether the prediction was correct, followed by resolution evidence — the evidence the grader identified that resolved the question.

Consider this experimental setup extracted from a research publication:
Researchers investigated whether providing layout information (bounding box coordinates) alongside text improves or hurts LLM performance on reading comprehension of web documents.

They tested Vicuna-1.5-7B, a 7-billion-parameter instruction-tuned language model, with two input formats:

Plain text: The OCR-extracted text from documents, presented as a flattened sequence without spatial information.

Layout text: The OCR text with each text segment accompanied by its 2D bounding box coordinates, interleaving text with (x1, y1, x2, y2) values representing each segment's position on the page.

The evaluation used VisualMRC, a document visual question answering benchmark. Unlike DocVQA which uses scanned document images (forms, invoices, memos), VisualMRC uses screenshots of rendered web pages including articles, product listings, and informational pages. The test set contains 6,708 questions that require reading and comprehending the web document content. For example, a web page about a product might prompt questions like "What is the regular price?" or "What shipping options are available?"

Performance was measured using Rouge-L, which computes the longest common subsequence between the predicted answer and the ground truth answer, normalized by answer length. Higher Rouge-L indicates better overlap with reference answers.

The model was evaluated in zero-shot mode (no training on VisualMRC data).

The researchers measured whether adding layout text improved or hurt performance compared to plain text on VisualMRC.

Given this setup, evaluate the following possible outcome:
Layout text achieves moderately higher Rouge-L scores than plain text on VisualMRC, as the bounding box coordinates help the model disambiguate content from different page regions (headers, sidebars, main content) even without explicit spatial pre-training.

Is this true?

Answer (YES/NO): NO